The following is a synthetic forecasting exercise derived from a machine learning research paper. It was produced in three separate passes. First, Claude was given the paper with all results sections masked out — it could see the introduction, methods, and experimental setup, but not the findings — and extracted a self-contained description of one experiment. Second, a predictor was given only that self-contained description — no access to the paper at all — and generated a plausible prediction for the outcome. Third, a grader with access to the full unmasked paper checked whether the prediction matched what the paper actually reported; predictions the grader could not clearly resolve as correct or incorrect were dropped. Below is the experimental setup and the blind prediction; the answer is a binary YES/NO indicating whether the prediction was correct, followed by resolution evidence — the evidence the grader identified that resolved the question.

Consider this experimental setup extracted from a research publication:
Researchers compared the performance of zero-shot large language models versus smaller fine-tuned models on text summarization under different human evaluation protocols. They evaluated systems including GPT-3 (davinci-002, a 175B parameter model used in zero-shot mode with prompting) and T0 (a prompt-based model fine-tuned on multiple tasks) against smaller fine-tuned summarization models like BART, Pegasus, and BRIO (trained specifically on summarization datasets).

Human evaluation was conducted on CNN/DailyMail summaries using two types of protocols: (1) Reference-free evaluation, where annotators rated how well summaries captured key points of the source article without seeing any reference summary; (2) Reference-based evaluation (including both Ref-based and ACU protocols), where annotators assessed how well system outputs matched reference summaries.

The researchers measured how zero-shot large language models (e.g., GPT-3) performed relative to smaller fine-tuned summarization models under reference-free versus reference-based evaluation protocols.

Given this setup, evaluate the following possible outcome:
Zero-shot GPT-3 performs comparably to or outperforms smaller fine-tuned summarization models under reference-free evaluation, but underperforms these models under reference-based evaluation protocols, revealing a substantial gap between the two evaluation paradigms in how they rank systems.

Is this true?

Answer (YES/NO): YES